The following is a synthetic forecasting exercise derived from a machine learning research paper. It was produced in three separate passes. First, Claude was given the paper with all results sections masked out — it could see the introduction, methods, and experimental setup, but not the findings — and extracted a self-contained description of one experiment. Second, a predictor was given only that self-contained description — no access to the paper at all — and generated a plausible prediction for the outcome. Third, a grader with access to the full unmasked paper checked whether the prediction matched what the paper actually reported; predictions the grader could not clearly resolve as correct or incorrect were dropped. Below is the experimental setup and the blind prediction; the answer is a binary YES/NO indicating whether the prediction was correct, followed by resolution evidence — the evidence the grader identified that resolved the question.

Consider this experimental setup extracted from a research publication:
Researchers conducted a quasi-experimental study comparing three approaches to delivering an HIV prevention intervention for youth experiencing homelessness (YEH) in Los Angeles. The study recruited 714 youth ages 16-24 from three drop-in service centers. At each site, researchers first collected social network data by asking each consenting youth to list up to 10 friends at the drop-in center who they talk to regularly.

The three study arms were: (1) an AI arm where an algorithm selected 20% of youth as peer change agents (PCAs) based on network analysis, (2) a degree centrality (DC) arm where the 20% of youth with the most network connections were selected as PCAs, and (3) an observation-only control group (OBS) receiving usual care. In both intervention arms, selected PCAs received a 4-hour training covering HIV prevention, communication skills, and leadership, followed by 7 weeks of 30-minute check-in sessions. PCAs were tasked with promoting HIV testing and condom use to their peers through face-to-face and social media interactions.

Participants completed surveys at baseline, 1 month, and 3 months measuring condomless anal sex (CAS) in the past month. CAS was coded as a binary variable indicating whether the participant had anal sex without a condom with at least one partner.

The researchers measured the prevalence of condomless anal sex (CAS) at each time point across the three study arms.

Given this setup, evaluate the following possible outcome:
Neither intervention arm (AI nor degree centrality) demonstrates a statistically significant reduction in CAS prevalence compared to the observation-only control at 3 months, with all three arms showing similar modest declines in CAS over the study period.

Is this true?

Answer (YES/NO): NO